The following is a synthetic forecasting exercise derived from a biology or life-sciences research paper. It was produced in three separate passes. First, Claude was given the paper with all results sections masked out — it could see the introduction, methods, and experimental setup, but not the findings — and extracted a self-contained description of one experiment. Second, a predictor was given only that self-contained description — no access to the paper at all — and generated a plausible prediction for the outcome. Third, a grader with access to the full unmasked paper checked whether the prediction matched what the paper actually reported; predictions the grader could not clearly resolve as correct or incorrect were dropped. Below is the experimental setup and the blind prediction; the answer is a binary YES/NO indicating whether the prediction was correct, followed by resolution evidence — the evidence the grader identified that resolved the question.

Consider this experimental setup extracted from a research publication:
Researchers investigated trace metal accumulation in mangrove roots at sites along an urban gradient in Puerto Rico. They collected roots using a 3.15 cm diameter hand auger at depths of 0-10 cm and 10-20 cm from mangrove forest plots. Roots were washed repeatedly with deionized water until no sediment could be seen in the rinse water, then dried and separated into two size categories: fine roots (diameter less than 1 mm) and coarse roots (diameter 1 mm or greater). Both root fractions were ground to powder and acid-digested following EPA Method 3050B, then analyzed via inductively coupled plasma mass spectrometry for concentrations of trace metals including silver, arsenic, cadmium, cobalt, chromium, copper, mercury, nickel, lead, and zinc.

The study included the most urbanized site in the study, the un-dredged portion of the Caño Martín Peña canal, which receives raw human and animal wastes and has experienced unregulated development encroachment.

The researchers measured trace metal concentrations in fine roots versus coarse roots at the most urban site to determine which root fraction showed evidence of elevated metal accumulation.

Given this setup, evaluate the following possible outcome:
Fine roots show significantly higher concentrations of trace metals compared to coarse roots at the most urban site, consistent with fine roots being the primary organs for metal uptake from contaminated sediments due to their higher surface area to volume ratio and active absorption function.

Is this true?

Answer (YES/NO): NO